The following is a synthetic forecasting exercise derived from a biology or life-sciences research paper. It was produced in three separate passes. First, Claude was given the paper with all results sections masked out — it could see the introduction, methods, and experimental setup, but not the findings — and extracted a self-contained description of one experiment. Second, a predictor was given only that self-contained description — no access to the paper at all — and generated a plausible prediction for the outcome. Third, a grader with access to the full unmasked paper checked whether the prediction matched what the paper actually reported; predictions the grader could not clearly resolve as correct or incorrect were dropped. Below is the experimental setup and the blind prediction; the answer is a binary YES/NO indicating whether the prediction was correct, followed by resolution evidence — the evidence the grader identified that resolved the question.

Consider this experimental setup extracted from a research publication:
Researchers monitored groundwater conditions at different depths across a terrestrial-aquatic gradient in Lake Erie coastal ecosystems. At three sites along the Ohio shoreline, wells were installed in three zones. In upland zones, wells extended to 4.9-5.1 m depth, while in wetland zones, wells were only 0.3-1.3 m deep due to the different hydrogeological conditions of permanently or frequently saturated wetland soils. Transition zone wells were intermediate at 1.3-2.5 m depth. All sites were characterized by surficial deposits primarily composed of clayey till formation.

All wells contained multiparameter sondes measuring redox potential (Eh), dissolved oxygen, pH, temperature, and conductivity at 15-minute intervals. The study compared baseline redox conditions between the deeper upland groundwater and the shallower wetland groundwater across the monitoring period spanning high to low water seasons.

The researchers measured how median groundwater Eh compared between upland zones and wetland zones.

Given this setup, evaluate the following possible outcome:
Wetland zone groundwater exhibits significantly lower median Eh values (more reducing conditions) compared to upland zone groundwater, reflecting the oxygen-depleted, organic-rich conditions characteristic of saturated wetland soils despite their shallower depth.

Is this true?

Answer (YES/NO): YES